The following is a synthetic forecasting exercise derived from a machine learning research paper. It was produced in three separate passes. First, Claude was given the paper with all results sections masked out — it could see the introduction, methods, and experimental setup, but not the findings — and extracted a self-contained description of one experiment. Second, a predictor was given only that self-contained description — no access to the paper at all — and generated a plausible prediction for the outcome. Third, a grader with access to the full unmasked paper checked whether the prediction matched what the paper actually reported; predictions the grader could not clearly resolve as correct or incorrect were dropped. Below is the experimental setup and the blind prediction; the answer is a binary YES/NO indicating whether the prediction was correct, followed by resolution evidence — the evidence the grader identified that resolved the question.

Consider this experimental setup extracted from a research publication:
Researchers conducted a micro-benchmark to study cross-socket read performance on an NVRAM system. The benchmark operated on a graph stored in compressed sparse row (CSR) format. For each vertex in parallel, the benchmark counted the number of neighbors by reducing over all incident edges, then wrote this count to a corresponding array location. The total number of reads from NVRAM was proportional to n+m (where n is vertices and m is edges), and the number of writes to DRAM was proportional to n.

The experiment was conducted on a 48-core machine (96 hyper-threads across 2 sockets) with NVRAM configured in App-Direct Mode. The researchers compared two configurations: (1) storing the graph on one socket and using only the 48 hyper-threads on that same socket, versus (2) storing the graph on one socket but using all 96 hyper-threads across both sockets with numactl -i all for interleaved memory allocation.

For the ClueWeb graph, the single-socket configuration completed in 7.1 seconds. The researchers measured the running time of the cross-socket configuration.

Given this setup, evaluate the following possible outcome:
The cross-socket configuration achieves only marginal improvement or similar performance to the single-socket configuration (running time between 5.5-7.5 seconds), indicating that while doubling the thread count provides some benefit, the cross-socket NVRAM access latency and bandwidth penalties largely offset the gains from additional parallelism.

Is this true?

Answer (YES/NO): NO